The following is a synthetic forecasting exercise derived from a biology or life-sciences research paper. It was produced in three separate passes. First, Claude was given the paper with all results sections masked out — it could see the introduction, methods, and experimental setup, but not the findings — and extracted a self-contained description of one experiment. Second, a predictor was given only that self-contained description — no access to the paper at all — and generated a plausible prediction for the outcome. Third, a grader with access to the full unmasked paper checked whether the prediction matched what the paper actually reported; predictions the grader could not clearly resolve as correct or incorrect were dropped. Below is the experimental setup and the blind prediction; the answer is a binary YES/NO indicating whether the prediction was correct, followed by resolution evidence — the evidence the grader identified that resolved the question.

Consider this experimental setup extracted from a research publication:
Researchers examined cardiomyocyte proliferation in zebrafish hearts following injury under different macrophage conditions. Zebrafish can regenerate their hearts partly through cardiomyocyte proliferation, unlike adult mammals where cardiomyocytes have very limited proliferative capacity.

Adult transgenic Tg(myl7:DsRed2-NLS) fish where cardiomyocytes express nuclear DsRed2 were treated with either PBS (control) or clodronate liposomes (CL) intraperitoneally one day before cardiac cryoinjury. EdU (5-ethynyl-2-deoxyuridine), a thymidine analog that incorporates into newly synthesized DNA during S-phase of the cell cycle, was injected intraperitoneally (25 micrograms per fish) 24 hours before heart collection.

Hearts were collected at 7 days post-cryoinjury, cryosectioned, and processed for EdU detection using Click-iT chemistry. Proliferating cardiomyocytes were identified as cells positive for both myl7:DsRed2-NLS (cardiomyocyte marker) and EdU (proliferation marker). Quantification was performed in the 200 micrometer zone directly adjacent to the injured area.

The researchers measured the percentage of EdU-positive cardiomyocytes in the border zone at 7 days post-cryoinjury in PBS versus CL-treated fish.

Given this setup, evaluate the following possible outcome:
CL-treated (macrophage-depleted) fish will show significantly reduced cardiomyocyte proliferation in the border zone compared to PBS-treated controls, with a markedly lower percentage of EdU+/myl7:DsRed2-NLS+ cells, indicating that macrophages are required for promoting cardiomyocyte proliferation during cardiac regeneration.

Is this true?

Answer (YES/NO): YES